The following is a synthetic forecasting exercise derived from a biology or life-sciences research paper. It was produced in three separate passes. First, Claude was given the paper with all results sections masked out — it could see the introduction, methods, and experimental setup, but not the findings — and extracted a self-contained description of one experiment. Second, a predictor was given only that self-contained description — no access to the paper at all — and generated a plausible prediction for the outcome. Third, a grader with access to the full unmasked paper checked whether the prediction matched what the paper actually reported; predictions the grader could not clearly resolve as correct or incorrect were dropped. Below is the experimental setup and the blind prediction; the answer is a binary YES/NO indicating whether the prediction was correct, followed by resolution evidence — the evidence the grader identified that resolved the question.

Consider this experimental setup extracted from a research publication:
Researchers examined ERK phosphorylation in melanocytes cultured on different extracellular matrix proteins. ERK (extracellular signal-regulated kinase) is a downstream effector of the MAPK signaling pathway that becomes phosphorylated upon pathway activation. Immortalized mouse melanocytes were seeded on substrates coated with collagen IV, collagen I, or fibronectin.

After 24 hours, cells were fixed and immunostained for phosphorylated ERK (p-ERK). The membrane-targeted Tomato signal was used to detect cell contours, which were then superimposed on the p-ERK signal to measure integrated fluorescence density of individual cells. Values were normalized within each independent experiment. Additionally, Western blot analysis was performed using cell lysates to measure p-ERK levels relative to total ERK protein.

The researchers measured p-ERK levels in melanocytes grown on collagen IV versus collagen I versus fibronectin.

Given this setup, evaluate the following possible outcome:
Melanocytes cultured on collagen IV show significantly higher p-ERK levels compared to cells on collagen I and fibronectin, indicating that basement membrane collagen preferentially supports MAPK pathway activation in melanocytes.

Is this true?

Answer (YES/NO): NO